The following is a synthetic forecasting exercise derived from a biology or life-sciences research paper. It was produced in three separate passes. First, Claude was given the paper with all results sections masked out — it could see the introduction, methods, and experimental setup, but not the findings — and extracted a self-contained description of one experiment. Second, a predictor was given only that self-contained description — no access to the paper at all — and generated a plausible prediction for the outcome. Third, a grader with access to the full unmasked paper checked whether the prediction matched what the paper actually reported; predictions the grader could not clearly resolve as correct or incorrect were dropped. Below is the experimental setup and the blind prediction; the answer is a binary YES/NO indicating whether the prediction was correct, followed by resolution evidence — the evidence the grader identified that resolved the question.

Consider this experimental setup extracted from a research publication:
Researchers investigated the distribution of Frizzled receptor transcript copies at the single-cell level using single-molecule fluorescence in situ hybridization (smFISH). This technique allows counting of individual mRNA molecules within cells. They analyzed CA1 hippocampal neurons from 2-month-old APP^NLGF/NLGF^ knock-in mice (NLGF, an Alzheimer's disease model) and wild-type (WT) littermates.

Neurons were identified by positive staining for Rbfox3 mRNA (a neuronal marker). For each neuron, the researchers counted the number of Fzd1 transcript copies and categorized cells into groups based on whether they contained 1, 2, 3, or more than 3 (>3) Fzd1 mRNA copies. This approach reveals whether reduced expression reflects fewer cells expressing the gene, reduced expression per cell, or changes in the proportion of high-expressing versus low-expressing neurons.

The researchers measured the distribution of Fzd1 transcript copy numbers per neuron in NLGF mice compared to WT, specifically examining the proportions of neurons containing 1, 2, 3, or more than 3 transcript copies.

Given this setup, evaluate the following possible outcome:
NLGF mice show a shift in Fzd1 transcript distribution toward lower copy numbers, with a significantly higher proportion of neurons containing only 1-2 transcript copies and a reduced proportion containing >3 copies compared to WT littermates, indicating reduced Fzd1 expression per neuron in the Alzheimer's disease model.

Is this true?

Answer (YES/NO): NO